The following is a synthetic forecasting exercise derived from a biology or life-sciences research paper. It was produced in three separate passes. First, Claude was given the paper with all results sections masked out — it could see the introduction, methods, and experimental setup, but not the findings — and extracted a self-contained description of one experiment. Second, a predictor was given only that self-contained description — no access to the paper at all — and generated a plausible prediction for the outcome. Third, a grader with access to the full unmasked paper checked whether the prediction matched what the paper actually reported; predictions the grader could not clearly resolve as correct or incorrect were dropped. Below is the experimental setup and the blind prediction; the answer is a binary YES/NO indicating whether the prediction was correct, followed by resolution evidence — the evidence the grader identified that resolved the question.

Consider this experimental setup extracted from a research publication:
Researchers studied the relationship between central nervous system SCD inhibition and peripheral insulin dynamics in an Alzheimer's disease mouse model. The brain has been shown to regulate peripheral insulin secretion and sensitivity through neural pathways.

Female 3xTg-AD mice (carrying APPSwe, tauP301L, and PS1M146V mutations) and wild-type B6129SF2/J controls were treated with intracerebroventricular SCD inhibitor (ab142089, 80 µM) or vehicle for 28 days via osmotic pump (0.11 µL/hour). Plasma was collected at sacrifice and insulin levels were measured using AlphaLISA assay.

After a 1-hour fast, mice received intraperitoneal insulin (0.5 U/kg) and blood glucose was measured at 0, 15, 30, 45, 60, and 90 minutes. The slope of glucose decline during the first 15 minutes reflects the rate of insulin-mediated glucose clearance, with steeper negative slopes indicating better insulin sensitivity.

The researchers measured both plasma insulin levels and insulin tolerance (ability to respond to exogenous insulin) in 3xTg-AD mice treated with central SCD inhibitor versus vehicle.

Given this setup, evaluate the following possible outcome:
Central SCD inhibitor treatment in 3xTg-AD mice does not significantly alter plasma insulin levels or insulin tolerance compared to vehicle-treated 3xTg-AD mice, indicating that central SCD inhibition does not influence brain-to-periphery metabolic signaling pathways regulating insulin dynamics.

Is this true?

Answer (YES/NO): YES